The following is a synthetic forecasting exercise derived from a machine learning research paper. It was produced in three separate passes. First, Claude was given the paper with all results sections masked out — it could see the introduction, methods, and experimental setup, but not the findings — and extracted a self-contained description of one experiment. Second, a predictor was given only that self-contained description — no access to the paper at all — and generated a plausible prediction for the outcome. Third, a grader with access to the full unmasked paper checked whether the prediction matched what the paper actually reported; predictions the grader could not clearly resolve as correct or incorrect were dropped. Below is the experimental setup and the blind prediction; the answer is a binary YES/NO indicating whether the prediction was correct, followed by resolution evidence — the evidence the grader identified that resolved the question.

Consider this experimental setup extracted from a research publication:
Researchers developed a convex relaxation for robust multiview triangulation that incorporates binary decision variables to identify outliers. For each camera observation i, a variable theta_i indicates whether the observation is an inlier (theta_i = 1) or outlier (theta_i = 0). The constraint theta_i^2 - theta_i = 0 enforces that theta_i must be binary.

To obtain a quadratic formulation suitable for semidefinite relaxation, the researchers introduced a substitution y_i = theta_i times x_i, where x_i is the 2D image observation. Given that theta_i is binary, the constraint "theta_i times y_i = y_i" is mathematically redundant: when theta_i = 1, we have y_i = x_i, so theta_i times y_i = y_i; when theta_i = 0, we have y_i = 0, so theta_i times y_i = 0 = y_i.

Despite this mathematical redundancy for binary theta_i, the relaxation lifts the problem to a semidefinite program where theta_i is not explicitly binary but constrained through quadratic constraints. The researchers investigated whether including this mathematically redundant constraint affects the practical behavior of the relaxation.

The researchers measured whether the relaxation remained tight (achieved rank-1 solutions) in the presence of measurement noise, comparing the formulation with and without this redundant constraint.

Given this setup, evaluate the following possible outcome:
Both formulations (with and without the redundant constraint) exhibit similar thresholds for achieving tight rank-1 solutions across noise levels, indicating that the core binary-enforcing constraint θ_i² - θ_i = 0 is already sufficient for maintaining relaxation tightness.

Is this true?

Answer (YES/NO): NO